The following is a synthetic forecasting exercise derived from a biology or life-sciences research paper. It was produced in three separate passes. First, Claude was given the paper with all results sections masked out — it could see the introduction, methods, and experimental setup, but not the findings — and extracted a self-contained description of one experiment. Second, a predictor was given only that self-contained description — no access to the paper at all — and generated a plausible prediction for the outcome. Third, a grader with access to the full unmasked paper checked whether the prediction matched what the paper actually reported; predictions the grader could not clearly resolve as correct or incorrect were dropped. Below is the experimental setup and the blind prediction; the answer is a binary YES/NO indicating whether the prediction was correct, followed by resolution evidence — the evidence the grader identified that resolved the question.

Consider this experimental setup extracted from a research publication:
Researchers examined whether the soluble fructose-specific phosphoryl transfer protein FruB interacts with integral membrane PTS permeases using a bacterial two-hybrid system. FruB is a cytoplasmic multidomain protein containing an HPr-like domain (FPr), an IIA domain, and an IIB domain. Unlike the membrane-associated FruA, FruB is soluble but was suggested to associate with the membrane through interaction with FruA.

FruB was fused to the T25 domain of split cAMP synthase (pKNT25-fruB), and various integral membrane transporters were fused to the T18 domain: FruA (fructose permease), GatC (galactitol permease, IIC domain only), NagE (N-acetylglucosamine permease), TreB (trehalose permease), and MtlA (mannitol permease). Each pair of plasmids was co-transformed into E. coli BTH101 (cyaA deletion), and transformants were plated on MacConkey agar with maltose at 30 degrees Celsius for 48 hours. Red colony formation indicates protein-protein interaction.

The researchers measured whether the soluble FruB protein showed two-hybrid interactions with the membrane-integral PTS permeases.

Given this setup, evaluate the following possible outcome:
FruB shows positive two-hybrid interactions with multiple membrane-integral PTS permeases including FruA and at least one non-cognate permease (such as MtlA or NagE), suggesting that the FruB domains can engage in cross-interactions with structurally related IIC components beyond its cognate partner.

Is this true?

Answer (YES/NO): YES